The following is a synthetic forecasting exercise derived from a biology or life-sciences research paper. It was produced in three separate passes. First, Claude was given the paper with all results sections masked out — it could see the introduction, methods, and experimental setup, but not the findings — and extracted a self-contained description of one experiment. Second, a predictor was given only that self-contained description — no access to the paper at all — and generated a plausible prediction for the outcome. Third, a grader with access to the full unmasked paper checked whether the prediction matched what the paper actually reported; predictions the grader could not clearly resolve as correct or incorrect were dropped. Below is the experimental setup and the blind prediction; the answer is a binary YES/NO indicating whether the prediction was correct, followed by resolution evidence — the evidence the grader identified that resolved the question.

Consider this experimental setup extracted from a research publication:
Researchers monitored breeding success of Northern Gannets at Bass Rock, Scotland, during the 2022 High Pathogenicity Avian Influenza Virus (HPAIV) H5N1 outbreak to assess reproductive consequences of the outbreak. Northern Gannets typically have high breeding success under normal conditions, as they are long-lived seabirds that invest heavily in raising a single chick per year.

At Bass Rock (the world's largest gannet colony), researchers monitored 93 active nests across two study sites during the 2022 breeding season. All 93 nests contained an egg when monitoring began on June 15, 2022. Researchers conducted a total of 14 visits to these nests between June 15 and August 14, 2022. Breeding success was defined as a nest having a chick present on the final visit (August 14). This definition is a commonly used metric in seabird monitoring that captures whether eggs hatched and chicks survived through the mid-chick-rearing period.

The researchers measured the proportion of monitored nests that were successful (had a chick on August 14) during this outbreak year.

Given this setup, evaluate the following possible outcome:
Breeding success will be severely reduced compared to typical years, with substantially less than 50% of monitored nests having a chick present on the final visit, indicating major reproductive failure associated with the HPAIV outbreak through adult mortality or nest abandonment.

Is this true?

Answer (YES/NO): YES